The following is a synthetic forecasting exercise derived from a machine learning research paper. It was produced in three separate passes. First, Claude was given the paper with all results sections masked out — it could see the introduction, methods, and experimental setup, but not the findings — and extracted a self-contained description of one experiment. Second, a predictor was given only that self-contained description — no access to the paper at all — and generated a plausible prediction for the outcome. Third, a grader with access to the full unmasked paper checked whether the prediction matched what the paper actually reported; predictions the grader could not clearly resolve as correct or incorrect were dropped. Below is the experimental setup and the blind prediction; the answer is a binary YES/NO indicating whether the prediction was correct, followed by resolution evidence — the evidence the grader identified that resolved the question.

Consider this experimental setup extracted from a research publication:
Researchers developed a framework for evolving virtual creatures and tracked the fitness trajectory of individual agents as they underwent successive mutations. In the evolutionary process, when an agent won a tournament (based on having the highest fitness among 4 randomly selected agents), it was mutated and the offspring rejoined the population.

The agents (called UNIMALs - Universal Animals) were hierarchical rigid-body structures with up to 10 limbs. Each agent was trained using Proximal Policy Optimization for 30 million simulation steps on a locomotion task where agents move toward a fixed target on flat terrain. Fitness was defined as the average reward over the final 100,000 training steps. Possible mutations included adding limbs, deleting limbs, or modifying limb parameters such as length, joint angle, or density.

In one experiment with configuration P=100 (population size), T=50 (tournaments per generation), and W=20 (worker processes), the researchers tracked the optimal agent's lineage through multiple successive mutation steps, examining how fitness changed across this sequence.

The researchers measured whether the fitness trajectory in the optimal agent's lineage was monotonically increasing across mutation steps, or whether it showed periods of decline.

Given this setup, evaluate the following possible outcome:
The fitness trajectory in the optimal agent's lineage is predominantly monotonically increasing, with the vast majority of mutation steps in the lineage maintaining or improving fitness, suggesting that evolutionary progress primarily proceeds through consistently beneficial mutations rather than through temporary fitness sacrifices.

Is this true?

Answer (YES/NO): NO